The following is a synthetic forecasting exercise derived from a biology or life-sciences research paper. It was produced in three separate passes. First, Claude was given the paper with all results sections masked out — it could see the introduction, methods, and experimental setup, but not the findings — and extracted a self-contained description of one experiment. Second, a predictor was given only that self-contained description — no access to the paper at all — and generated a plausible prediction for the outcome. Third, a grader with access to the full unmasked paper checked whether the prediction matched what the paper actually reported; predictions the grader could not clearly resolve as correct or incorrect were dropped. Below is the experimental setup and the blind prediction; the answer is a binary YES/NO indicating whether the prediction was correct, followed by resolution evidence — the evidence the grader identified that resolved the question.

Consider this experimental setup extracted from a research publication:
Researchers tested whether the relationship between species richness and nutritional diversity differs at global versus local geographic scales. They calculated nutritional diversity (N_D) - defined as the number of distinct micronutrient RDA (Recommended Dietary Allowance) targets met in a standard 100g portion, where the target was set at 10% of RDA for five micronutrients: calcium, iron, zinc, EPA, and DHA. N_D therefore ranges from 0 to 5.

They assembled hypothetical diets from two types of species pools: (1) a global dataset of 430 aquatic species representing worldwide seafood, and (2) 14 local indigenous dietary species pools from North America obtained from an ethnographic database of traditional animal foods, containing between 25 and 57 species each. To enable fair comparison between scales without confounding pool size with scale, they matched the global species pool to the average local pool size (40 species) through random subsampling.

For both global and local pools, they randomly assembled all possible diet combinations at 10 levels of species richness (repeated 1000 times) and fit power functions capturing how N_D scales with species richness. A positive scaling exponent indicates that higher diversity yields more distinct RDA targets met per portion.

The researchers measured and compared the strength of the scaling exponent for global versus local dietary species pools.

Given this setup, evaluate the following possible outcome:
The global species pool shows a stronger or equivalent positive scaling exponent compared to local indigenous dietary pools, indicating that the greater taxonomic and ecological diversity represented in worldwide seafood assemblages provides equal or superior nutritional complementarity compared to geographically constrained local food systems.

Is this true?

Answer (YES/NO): YES